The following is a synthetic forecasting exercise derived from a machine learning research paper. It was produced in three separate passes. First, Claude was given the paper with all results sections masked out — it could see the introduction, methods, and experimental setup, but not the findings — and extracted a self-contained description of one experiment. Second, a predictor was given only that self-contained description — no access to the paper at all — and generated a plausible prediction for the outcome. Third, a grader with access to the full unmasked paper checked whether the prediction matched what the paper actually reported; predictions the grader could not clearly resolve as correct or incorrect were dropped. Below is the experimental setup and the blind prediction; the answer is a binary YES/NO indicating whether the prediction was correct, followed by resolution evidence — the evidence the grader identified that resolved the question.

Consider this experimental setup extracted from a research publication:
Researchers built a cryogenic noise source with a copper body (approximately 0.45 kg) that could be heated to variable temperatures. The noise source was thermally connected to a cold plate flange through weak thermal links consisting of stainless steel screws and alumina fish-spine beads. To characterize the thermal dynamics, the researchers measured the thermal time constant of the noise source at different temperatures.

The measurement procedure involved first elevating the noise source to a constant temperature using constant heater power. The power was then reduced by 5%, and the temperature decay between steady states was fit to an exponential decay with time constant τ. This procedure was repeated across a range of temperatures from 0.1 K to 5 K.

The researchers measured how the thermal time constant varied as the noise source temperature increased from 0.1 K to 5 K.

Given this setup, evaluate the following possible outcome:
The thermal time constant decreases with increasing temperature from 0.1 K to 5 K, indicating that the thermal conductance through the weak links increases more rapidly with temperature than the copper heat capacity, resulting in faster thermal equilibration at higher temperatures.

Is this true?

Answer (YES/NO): YES